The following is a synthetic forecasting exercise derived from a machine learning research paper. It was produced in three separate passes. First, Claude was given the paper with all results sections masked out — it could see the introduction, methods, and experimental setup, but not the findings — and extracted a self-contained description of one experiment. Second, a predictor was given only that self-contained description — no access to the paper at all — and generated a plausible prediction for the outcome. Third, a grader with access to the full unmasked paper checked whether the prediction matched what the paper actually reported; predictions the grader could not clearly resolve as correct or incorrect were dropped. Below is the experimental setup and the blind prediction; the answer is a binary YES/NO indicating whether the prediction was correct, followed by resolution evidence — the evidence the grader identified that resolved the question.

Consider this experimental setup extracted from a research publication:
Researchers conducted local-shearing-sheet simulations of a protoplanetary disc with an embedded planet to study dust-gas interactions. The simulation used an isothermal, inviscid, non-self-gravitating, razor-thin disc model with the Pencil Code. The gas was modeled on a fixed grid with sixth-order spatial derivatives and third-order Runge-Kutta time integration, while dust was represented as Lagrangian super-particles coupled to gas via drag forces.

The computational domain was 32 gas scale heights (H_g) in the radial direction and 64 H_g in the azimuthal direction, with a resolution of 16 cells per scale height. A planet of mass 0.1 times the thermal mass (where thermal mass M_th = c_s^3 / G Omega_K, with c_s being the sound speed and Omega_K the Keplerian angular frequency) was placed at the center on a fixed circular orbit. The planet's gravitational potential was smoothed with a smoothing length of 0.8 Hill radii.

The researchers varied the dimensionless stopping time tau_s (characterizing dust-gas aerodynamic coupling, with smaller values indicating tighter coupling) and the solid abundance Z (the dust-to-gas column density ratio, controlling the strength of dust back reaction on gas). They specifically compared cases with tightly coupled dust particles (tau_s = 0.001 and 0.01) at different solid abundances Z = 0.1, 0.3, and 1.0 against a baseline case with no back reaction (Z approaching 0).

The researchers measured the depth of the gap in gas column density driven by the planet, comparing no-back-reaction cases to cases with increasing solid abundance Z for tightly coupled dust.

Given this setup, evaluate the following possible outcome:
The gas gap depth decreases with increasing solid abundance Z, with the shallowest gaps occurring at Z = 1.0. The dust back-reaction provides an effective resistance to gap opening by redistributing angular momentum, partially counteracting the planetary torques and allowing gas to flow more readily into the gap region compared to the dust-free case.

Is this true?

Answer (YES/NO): NO